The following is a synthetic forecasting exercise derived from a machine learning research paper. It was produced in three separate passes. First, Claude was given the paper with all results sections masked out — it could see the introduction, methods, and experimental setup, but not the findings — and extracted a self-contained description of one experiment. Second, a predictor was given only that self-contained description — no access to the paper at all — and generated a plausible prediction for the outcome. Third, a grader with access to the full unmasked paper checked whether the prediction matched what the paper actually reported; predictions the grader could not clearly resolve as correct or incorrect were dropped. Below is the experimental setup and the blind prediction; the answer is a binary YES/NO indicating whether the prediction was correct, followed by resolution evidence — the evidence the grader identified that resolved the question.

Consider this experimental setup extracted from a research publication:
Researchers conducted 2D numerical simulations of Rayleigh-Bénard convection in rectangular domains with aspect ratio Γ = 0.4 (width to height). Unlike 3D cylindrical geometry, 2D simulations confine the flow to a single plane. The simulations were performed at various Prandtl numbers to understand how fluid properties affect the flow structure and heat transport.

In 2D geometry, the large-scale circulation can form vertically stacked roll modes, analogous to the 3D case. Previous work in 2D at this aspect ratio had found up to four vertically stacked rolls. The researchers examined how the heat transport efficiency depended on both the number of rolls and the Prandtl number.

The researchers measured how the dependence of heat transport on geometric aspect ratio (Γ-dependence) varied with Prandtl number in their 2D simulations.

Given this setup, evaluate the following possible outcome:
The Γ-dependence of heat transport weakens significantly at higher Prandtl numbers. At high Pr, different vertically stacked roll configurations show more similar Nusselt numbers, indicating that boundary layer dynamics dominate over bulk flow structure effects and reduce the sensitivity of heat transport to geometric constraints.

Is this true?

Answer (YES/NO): YES